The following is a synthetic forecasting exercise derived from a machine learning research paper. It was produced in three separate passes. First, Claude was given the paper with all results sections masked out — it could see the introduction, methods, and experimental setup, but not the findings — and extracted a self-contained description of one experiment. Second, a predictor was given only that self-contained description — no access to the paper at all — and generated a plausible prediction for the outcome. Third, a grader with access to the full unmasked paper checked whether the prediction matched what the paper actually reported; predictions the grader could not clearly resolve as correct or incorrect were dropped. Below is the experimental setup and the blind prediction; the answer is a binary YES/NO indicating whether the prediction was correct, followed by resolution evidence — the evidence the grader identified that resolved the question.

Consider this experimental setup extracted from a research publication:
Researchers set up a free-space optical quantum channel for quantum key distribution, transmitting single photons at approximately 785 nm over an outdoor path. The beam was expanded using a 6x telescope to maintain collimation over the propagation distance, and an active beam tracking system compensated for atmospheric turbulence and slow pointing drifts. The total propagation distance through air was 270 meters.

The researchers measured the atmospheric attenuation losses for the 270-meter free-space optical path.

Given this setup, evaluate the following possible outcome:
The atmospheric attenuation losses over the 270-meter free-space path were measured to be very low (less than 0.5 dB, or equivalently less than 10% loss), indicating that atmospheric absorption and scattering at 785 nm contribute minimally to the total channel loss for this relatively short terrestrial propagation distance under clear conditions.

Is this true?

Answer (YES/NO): NO